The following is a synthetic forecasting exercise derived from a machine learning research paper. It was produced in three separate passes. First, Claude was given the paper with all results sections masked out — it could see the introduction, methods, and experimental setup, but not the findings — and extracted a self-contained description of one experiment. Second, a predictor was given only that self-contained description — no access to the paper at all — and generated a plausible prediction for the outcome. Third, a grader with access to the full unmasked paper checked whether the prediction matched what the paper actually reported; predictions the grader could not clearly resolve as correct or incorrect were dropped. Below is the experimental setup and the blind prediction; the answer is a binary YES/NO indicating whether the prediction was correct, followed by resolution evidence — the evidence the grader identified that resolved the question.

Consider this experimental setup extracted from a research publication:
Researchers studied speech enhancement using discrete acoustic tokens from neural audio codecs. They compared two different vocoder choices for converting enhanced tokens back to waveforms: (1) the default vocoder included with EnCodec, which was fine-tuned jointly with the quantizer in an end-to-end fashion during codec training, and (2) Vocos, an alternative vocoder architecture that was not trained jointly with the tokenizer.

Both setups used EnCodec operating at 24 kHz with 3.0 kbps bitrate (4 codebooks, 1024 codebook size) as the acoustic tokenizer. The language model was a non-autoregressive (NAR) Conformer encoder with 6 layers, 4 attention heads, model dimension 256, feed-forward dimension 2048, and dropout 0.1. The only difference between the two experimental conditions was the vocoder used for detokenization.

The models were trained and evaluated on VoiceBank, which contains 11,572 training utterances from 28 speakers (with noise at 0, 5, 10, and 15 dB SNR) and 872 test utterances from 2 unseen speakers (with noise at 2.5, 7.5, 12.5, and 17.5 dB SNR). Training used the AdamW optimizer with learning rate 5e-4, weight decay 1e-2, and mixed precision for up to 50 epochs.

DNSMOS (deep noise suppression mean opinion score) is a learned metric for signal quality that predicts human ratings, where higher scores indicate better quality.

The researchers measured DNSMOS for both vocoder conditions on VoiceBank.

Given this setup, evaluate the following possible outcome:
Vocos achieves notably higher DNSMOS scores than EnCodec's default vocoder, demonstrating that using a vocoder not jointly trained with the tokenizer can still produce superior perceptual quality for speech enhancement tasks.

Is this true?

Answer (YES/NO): YES